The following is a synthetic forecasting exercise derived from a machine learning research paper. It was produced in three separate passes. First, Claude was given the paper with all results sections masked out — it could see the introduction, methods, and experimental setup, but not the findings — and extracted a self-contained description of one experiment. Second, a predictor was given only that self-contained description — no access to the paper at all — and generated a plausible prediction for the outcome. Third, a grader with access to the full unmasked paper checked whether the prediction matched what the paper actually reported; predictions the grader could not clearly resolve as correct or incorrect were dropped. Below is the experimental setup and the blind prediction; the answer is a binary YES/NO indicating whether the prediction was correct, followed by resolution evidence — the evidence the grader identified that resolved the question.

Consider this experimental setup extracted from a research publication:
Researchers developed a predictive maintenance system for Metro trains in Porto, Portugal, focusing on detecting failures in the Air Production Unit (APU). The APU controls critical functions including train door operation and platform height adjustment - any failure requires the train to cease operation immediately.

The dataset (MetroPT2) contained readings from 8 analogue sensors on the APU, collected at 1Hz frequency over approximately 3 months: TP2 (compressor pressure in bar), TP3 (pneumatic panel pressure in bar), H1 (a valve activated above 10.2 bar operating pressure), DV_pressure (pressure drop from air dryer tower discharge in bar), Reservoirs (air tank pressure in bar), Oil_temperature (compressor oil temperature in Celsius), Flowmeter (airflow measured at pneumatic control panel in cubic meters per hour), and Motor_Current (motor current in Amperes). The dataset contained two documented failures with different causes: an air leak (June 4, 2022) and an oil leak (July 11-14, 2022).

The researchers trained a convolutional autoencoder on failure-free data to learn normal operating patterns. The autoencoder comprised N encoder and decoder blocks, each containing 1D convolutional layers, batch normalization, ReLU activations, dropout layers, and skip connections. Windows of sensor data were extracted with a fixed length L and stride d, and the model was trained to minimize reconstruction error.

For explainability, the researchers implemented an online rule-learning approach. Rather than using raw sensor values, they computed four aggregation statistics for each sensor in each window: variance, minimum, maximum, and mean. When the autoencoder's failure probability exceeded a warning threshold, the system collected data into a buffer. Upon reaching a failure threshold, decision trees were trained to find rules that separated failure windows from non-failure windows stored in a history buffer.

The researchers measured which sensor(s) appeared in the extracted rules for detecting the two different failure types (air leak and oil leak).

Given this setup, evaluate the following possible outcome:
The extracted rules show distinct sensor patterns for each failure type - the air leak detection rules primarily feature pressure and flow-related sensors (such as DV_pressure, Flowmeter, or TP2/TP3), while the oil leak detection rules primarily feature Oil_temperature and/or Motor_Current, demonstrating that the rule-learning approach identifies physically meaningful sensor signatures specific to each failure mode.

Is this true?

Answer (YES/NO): NO